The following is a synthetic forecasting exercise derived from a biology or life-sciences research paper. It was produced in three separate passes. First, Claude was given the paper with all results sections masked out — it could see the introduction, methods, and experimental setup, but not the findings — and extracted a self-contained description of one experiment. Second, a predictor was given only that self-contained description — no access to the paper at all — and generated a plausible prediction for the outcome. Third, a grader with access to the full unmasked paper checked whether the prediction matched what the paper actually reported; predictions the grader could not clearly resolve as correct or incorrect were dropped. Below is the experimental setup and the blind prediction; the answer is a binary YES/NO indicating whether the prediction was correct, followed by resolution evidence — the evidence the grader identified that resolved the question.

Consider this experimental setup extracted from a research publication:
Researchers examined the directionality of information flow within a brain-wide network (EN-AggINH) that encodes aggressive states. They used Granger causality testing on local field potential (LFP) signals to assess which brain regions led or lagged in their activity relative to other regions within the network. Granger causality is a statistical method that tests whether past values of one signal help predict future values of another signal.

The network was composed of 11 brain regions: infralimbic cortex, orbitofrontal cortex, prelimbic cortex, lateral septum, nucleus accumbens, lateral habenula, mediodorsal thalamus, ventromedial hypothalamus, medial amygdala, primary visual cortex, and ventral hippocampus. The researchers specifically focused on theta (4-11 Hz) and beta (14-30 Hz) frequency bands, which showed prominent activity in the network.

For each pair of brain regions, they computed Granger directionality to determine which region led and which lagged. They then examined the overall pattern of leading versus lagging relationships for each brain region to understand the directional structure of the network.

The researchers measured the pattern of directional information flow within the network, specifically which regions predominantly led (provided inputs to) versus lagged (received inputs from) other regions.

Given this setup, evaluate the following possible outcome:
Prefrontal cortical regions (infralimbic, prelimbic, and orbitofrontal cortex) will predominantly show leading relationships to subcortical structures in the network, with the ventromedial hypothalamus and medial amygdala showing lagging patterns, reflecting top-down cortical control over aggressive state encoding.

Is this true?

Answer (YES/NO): NO